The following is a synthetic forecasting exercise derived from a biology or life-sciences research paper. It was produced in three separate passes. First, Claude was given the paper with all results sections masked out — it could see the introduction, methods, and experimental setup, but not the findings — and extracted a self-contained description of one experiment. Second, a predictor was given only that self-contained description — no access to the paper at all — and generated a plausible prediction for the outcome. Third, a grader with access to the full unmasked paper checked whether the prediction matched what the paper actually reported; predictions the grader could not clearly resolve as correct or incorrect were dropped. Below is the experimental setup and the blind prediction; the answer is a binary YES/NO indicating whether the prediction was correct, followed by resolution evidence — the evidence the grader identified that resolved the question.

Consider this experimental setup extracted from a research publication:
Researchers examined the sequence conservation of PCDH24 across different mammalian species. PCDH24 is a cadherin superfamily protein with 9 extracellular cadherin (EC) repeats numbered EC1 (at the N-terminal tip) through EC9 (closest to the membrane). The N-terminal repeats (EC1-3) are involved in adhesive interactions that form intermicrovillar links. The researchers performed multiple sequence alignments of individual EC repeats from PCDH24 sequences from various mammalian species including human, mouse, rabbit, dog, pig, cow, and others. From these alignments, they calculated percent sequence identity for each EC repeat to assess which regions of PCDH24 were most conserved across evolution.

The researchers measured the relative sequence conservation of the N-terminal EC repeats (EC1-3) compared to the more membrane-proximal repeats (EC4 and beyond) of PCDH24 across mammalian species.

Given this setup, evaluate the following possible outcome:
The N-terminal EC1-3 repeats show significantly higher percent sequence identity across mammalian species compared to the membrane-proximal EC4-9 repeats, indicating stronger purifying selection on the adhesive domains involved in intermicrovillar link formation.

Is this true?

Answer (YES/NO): NO